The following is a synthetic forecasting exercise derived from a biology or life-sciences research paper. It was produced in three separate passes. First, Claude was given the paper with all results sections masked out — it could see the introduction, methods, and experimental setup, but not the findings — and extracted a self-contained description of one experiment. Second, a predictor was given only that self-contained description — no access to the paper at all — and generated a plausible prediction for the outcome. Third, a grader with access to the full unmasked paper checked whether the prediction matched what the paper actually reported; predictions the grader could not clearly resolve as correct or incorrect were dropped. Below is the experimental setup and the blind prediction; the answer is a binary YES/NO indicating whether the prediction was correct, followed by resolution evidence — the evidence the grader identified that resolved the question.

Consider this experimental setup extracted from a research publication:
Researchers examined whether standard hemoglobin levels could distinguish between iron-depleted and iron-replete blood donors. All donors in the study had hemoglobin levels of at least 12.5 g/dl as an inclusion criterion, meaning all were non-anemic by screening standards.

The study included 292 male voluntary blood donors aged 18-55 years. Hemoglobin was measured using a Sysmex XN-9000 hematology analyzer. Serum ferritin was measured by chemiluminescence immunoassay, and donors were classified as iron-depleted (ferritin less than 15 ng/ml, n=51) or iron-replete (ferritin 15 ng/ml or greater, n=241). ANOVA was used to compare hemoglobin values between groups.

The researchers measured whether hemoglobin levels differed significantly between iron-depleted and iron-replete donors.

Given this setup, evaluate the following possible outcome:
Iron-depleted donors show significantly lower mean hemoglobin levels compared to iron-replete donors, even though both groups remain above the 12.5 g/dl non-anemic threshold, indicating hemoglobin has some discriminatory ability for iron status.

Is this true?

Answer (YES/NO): YES